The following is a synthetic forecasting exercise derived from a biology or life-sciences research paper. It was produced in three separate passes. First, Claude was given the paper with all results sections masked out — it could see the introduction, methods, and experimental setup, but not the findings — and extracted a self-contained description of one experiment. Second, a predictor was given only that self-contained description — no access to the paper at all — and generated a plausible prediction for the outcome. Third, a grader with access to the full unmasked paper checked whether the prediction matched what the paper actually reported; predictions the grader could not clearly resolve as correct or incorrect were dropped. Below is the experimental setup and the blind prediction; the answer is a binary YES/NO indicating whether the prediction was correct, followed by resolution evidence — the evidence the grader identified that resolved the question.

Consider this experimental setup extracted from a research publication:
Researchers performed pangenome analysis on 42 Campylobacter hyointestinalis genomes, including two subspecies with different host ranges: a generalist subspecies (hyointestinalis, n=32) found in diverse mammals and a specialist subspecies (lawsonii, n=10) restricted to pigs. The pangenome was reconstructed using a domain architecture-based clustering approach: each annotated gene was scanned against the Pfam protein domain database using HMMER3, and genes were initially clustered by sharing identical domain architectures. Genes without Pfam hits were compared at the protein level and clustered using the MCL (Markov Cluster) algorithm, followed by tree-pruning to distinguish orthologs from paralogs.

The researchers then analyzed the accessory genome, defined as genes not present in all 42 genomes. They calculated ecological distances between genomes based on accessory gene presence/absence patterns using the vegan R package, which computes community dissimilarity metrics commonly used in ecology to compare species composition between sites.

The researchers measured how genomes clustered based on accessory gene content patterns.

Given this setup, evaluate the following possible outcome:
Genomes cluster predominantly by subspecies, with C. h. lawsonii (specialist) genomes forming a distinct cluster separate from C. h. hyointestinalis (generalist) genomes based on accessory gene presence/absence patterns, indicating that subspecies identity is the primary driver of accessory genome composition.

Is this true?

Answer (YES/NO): YES